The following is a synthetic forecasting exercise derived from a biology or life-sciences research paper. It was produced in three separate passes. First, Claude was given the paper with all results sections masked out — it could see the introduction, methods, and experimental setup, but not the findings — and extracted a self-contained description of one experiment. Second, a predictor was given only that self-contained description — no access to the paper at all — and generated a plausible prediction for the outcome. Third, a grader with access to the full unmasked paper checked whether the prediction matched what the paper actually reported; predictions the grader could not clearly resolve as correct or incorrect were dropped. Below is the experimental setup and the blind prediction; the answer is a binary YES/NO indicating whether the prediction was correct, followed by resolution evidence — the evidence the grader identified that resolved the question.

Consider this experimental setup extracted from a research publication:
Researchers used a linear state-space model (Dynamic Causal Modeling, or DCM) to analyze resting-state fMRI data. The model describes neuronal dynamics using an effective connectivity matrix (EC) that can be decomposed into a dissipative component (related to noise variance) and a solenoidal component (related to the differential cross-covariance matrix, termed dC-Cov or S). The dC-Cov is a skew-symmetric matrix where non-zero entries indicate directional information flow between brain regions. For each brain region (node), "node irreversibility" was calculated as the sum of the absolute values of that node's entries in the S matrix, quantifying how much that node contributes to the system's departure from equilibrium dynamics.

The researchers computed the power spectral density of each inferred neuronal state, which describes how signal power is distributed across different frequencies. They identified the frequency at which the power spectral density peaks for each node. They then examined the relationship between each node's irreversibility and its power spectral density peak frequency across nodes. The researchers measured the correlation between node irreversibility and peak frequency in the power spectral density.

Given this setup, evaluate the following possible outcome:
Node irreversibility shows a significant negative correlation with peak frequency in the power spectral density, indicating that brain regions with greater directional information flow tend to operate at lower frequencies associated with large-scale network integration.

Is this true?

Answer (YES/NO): NO